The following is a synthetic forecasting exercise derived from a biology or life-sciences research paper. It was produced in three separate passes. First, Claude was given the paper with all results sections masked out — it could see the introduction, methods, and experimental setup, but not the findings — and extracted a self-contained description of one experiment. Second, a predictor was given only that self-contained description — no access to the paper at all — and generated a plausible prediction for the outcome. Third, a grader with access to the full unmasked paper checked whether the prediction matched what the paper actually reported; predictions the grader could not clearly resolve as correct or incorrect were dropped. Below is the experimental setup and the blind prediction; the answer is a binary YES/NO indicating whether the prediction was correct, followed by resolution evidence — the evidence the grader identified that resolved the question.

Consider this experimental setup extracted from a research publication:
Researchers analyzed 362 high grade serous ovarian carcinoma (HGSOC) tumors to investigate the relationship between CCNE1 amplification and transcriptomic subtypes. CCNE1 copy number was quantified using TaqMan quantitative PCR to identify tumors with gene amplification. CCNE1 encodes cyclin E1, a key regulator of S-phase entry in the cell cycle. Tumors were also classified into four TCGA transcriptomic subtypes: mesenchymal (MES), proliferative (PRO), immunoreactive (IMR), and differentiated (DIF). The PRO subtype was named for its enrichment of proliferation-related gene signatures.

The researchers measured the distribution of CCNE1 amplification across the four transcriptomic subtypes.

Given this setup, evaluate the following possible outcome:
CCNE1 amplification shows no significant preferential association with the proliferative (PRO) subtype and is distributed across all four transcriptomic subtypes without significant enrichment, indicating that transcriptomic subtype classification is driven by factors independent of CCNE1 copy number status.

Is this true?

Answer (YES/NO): NO